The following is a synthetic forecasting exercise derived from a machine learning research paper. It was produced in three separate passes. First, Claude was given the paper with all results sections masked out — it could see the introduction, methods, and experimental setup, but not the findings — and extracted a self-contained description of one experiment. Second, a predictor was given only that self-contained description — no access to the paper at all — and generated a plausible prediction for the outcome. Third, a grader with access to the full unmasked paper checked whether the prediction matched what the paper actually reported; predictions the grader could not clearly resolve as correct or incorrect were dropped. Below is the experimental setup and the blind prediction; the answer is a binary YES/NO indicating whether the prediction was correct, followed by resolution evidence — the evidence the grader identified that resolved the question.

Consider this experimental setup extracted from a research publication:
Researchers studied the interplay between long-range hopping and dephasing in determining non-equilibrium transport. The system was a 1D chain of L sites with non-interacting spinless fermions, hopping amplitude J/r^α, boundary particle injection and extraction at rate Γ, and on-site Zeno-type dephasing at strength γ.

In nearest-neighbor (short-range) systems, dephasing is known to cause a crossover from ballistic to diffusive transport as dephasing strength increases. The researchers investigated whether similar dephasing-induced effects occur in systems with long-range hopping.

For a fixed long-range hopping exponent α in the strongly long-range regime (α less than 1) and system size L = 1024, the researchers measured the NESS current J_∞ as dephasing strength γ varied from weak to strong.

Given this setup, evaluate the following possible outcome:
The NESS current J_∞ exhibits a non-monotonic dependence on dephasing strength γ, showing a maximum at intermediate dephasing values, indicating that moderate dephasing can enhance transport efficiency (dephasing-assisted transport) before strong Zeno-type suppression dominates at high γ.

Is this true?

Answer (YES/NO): NO